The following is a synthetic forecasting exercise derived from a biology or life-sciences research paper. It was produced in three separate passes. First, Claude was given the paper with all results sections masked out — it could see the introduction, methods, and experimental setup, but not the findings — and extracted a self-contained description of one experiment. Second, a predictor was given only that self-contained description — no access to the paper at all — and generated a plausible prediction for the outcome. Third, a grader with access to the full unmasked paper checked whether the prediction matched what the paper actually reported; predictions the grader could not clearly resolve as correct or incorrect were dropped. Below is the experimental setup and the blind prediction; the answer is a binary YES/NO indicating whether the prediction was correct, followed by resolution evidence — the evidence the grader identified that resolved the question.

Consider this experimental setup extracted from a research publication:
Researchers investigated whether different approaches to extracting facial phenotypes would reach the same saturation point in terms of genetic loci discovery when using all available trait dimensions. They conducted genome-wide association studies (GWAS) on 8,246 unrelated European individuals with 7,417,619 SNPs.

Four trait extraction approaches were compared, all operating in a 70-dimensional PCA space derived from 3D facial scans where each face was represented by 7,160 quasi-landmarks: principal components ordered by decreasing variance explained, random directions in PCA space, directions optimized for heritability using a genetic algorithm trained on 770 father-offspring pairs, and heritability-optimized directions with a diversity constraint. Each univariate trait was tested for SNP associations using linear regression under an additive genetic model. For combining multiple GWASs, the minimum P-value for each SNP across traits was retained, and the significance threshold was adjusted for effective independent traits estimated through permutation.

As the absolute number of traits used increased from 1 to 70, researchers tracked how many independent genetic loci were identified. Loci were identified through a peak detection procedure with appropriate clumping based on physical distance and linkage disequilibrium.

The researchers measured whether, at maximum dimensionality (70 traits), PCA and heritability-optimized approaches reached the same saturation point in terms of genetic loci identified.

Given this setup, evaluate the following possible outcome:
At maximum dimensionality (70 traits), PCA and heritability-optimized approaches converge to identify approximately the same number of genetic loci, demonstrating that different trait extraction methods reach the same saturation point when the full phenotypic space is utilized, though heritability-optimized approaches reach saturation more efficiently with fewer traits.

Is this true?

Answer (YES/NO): YES